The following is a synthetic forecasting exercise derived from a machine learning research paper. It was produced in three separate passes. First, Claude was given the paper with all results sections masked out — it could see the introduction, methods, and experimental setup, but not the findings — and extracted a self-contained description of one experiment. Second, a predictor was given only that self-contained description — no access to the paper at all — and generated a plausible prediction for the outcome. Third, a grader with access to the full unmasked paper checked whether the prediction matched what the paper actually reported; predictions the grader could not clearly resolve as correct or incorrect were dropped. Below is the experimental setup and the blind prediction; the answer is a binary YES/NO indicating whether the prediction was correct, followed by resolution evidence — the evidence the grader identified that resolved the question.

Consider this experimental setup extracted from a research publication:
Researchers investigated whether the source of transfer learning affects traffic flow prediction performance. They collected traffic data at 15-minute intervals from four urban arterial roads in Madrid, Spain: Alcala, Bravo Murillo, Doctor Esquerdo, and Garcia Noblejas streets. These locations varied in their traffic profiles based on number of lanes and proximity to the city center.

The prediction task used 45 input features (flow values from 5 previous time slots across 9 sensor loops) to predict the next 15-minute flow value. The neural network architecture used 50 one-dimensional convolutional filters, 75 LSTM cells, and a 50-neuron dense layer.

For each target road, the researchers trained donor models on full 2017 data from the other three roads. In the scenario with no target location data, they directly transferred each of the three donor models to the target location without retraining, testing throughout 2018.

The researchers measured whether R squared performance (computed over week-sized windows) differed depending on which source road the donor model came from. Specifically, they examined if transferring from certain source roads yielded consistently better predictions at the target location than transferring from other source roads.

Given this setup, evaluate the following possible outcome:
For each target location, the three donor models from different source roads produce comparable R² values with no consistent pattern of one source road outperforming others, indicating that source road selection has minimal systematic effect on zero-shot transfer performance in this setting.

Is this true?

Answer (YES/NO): NO